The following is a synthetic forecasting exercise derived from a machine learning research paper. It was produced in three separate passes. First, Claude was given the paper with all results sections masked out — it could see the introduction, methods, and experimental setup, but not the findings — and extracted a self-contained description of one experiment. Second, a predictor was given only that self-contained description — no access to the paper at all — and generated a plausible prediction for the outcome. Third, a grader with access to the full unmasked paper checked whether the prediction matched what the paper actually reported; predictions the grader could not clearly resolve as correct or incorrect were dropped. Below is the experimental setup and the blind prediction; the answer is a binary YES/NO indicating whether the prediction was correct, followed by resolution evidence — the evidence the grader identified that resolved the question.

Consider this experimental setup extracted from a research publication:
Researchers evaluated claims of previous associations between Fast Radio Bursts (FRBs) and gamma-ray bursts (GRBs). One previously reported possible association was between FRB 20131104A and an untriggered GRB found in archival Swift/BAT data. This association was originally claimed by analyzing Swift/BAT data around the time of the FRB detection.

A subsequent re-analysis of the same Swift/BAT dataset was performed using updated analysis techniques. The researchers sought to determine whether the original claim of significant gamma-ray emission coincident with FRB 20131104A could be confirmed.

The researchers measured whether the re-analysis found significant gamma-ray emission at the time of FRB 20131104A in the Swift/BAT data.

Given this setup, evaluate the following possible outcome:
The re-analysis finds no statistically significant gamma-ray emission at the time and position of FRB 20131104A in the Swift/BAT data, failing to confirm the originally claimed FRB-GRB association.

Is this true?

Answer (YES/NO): YES